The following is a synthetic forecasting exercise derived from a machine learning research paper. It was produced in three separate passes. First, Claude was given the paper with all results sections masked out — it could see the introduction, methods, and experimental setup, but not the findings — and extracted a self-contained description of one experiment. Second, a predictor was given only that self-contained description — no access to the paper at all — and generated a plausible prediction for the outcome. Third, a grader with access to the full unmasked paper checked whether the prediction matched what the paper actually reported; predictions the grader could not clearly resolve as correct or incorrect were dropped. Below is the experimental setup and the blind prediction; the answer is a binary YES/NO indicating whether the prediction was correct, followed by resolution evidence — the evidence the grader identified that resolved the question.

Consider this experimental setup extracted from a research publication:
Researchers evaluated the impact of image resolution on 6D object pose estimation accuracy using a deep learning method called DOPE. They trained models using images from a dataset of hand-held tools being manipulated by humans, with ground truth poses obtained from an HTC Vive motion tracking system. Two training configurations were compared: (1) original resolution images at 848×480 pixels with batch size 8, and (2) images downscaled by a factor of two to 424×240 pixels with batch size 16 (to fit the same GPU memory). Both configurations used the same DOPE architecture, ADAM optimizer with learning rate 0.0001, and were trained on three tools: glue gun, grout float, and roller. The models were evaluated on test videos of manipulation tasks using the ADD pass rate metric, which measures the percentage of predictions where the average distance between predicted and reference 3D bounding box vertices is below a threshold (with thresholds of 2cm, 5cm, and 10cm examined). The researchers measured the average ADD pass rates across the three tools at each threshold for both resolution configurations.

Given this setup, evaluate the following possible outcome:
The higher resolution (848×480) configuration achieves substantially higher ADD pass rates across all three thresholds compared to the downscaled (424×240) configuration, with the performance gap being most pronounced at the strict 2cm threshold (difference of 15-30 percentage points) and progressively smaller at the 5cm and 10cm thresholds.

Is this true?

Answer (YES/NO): NO